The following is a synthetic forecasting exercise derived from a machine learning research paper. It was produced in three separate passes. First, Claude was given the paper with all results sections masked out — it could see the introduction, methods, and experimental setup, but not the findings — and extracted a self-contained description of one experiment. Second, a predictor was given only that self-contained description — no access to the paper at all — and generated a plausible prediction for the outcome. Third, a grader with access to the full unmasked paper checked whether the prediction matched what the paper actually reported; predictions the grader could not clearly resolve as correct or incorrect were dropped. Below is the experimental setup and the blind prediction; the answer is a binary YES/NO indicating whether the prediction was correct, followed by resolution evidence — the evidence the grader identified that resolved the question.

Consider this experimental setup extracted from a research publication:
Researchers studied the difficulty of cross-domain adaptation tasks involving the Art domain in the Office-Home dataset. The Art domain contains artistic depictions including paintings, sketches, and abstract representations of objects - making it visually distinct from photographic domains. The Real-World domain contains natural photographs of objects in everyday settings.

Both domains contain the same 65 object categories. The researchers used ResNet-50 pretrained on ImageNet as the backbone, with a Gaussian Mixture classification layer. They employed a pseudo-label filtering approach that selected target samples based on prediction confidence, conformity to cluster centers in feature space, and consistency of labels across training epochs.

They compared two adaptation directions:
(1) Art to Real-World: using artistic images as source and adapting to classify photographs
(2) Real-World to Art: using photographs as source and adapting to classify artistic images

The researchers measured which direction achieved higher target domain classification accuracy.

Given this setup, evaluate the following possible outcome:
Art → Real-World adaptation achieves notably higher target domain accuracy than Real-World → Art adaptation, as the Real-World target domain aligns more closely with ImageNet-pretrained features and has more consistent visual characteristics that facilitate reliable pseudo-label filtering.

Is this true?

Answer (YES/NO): YES